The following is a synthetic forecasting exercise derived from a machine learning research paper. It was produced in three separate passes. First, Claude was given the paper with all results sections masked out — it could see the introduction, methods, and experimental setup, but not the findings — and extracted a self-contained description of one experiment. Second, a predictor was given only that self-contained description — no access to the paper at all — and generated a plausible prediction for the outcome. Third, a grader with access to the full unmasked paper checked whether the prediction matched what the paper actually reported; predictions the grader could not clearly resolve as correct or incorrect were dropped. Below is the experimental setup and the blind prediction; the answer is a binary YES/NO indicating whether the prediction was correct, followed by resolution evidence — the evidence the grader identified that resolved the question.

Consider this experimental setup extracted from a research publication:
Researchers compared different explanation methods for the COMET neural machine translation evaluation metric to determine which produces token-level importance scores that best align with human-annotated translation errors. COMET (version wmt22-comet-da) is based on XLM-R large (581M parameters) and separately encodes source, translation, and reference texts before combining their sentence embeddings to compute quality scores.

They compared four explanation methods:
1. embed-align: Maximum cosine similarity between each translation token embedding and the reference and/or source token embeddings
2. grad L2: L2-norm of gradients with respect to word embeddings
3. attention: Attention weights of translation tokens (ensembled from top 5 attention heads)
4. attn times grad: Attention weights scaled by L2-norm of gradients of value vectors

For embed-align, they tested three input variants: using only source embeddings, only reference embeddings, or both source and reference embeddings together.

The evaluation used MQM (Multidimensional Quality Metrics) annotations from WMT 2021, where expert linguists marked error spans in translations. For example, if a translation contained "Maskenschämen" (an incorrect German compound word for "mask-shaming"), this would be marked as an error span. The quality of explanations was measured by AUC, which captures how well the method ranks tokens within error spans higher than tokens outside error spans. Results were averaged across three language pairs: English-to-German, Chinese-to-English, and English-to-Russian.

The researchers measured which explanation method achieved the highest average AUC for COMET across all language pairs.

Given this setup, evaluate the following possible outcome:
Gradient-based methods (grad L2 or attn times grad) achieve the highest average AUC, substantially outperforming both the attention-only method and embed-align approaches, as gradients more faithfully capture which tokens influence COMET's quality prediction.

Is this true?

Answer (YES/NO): NO